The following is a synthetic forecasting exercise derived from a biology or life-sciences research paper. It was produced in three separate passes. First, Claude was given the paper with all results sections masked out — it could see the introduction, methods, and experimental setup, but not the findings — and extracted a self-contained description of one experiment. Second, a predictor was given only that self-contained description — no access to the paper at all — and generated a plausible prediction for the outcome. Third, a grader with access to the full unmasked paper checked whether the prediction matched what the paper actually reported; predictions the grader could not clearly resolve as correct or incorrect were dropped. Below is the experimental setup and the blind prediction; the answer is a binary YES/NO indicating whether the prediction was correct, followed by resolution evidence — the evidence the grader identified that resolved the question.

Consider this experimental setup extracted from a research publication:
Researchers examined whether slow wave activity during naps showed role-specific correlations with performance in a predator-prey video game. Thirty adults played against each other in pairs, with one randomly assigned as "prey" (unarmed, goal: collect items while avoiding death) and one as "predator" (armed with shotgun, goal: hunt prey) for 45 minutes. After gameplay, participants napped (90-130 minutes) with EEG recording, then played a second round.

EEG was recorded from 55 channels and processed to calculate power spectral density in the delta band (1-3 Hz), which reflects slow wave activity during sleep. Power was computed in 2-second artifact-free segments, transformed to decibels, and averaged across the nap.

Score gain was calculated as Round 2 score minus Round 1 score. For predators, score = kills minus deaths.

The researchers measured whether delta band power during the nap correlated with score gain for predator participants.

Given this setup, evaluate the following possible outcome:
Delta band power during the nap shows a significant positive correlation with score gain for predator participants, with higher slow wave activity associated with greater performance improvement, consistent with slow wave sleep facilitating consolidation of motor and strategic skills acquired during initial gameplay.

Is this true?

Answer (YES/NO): NO